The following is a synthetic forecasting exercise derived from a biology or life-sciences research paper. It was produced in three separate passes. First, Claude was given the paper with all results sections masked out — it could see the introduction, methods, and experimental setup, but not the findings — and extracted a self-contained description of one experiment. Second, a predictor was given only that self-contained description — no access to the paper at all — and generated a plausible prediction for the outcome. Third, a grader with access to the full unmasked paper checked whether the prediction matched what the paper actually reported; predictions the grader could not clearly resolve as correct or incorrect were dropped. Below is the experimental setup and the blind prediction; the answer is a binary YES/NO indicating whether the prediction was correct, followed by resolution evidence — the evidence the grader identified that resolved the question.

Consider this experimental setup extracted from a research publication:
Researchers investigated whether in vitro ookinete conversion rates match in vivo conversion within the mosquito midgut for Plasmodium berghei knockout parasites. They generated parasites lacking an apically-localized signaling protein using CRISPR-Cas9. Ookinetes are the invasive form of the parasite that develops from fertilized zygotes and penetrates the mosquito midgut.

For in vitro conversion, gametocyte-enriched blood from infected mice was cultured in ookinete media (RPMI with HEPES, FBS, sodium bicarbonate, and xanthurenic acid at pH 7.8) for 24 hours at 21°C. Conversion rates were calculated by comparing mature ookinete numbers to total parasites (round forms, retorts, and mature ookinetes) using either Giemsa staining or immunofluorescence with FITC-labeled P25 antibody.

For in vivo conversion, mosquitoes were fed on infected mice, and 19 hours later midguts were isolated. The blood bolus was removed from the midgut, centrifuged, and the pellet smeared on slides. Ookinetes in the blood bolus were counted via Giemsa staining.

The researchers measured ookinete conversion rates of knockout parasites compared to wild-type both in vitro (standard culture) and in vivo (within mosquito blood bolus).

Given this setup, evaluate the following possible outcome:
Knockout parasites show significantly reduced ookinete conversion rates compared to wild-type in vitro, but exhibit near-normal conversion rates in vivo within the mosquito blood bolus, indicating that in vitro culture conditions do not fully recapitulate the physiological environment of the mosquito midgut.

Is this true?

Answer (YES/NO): NO